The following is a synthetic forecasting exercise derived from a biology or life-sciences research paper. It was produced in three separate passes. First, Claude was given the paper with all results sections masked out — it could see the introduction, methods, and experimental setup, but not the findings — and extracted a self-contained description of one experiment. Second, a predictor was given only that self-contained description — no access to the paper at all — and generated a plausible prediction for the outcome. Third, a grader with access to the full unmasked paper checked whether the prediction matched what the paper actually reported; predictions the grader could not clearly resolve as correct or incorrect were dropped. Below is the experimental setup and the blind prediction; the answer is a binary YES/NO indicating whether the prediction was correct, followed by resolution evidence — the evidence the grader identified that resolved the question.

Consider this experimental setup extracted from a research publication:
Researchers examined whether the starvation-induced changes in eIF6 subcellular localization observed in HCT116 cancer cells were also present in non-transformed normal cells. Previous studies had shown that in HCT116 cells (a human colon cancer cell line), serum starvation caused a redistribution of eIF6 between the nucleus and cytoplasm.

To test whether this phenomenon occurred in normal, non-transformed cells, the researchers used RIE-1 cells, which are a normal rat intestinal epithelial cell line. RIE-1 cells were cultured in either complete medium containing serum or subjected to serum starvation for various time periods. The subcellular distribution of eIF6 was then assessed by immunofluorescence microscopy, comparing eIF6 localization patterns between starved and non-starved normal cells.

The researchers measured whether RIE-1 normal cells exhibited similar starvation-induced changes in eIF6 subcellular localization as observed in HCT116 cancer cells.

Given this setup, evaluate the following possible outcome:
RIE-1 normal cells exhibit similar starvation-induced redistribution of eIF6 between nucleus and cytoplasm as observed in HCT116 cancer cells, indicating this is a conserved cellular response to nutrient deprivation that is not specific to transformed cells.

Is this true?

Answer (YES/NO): YES